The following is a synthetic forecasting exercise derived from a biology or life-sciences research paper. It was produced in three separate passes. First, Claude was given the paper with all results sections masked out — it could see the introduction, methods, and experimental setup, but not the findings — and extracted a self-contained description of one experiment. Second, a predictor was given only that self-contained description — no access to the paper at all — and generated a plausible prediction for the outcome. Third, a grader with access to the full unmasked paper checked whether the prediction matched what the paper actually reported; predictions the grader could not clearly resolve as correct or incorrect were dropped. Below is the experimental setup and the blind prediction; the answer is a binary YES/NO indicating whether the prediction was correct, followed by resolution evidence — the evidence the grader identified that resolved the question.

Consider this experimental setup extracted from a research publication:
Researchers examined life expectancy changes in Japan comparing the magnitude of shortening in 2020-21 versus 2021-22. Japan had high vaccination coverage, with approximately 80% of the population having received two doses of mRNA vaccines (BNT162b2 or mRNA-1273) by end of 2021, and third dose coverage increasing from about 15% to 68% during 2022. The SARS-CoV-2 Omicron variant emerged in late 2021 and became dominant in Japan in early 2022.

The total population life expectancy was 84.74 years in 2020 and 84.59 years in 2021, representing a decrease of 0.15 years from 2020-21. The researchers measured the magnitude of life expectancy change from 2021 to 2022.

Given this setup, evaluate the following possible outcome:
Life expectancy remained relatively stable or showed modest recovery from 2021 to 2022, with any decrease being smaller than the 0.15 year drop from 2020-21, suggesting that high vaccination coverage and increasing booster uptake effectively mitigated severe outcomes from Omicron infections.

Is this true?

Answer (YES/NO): NO